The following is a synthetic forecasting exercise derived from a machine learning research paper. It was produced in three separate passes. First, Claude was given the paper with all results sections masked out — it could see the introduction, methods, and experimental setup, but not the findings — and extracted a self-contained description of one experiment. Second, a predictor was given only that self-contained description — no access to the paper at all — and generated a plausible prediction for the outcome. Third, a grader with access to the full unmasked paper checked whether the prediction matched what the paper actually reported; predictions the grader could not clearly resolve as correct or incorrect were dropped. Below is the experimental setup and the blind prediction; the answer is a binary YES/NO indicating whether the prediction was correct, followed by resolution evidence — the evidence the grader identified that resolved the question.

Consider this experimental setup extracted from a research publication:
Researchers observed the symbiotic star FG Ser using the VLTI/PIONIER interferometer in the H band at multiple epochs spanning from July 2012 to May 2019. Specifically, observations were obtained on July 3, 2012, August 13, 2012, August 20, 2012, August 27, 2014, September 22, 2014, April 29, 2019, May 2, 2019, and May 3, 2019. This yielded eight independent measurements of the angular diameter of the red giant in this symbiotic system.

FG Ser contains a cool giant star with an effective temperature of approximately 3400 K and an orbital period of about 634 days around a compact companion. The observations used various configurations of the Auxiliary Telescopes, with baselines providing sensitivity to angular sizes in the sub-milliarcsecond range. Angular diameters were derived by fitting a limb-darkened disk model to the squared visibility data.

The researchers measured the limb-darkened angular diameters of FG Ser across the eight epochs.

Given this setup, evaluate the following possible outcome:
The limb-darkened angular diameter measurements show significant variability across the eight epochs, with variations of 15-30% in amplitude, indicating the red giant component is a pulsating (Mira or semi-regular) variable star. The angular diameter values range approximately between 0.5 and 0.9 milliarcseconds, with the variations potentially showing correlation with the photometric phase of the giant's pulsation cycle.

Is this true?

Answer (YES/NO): NO